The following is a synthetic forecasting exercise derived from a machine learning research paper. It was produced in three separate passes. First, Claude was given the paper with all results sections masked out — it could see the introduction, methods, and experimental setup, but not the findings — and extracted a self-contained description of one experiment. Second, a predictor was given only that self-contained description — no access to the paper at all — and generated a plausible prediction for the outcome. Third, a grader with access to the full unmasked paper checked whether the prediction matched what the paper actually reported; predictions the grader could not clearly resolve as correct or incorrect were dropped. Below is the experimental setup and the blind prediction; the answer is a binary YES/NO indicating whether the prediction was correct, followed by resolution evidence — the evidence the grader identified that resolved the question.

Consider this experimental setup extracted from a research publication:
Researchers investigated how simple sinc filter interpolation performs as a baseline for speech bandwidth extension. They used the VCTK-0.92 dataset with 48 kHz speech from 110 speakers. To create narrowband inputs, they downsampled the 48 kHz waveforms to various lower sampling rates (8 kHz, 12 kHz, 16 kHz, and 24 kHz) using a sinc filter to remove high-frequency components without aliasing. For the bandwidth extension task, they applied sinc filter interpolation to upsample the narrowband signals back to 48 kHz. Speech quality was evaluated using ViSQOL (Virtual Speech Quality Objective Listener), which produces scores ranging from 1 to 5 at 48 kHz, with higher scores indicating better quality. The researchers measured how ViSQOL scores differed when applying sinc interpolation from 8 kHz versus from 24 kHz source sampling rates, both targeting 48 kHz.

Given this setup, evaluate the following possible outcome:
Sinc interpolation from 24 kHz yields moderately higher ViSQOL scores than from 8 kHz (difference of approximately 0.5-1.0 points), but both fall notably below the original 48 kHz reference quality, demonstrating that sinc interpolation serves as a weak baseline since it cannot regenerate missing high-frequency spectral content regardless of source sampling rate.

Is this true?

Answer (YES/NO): YES